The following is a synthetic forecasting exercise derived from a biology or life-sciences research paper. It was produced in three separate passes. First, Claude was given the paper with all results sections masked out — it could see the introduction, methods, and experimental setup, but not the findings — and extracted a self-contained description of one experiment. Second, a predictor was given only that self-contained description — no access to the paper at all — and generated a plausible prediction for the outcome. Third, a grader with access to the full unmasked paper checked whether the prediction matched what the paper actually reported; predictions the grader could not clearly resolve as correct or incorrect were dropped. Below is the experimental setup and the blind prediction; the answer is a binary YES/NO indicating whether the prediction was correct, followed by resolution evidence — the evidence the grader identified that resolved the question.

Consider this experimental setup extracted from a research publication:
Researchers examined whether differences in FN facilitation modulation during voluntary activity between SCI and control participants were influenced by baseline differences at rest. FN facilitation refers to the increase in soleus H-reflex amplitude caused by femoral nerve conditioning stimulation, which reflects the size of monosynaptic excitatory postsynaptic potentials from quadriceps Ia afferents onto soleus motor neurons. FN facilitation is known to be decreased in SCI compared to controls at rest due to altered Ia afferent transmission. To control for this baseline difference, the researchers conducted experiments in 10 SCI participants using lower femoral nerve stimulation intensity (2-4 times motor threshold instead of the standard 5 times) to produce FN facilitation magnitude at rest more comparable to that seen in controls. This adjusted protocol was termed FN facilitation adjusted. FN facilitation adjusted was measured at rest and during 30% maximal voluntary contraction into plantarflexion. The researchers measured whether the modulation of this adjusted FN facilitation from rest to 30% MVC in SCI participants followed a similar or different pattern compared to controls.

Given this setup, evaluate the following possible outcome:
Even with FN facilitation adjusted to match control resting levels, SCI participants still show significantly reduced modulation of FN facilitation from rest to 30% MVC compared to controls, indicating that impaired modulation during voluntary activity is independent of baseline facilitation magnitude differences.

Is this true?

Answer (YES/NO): NO